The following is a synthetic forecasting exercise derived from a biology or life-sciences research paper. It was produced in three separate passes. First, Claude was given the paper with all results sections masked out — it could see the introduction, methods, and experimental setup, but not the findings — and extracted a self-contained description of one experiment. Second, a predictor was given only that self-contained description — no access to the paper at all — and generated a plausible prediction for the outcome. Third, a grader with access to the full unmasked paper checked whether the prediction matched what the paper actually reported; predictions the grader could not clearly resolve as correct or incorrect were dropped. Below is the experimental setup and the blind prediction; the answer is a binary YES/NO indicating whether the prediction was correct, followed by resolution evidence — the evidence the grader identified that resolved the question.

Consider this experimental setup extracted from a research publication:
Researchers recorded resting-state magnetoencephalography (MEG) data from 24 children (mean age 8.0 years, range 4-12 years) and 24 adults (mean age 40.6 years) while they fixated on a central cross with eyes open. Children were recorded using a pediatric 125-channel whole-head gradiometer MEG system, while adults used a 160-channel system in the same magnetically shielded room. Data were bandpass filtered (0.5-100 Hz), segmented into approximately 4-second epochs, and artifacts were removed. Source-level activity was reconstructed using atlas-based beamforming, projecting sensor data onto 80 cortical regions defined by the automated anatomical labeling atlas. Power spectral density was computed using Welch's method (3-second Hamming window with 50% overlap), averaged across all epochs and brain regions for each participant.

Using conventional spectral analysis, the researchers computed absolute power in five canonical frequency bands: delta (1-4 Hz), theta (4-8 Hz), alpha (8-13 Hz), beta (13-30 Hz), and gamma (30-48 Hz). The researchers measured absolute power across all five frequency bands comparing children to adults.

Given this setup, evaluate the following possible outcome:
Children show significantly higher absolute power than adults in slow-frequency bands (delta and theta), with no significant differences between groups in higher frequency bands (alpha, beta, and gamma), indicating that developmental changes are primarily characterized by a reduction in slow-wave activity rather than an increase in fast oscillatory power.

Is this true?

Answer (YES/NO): NO